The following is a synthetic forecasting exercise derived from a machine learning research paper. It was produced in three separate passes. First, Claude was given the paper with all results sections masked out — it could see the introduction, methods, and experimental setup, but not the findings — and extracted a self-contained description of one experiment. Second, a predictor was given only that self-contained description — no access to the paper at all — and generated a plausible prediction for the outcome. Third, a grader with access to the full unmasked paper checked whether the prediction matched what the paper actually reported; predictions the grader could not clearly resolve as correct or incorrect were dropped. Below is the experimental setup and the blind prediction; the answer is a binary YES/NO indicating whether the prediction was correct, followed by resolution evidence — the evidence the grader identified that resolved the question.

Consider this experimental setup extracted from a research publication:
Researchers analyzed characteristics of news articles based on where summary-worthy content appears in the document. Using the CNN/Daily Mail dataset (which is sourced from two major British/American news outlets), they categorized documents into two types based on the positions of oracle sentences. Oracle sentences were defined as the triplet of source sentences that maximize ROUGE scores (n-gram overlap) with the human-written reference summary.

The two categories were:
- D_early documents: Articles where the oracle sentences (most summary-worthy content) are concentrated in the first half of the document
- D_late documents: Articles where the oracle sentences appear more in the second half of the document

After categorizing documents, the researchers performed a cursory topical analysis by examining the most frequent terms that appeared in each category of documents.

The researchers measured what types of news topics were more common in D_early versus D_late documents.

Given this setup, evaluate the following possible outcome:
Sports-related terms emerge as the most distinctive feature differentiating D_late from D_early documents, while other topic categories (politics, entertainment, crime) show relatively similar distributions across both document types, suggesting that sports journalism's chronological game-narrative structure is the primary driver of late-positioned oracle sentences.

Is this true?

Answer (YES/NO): NO